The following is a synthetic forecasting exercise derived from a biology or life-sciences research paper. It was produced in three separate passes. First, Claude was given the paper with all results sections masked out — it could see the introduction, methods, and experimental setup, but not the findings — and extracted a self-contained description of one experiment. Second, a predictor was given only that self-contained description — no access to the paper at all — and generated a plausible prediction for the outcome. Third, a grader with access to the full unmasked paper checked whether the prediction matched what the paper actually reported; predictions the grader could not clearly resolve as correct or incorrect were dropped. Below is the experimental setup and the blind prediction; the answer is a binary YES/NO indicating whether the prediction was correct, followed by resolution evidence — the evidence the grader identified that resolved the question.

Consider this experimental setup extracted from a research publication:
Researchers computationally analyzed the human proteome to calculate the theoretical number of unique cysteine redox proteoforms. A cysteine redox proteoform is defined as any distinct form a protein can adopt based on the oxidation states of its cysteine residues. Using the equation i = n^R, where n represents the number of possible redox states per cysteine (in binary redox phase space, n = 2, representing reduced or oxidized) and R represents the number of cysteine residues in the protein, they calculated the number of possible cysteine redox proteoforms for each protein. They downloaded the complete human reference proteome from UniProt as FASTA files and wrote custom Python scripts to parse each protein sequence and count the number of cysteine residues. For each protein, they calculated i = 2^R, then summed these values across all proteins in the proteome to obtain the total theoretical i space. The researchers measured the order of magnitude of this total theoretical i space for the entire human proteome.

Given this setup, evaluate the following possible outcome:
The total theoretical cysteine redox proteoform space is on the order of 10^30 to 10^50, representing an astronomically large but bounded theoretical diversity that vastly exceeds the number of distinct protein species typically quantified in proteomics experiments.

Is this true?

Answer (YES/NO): NO